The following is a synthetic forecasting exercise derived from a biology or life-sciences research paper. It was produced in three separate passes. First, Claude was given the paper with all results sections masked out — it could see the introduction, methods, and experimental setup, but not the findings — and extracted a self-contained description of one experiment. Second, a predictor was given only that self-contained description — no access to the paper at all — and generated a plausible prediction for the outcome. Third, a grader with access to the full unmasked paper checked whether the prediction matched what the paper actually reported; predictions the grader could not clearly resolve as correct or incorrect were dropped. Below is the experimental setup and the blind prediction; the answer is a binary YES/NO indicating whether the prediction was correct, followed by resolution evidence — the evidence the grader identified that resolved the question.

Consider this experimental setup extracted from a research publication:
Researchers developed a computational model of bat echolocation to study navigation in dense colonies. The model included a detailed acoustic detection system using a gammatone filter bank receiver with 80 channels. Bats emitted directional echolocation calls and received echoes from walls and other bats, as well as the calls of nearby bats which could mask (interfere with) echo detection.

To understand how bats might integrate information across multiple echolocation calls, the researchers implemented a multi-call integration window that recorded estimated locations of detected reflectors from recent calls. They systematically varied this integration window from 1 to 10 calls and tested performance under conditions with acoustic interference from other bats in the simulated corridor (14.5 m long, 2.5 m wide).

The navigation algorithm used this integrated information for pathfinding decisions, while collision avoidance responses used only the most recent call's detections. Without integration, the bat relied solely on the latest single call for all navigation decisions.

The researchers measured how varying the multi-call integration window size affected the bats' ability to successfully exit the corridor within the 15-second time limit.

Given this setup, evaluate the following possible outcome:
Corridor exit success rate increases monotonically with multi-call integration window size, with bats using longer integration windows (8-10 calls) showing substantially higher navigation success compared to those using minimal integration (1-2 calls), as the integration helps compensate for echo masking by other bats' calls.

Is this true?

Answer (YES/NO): YES